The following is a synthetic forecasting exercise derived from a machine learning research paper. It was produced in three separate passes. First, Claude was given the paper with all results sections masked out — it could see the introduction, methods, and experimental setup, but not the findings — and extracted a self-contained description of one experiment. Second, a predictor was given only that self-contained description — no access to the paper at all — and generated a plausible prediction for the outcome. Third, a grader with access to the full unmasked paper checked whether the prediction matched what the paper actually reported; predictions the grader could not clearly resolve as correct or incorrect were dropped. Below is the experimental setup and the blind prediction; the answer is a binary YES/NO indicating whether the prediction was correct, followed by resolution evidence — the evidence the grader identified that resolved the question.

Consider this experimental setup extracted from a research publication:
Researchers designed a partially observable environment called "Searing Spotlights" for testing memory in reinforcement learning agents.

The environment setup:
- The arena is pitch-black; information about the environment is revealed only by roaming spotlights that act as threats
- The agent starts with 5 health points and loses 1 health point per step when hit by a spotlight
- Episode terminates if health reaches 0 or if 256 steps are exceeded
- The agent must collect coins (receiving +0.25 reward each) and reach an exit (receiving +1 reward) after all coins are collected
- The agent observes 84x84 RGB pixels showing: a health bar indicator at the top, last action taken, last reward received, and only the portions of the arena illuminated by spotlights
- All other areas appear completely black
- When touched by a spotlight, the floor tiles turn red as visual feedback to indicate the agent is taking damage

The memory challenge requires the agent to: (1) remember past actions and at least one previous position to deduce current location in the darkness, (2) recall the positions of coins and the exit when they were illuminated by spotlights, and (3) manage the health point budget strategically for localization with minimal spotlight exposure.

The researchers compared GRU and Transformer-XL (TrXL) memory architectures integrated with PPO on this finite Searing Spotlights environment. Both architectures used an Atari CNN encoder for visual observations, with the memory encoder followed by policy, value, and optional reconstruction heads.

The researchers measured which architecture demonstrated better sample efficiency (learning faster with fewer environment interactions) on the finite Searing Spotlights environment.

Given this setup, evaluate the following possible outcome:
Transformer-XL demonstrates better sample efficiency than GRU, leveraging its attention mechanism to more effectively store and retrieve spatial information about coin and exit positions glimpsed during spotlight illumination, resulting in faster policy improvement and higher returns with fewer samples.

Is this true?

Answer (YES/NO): NO